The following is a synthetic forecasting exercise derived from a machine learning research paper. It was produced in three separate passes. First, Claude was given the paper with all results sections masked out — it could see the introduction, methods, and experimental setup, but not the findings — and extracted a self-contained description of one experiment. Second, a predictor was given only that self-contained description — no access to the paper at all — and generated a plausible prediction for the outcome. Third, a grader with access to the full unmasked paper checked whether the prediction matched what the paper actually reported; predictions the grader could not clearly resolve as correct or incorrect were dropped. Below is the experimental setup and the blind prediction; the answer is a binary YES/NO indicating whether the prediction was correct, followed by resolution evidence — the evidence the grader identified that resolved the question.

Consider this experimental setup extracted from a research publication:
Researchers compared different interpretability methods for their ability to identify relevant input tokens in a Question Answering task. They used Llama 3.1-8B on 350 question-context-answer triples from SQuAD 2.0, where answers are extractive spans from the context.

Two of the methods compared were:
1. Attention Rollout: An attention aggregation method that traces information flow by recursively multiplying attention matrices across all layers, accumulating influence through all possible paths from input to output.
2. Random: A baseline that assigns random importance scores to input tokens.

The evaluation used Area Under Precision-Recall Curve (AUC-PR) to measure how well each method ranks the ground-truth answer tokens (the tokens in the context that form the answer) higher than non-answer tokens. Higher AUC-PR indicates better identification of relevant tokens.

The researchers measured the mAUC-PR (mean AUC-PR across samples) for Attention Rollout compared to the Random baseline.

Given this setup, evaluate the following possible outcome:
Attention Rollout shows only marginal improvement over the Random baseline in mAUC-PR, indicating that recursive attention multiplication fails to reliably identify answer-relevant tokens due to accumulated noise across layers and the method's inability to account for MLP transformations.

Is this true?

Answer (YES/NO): NO